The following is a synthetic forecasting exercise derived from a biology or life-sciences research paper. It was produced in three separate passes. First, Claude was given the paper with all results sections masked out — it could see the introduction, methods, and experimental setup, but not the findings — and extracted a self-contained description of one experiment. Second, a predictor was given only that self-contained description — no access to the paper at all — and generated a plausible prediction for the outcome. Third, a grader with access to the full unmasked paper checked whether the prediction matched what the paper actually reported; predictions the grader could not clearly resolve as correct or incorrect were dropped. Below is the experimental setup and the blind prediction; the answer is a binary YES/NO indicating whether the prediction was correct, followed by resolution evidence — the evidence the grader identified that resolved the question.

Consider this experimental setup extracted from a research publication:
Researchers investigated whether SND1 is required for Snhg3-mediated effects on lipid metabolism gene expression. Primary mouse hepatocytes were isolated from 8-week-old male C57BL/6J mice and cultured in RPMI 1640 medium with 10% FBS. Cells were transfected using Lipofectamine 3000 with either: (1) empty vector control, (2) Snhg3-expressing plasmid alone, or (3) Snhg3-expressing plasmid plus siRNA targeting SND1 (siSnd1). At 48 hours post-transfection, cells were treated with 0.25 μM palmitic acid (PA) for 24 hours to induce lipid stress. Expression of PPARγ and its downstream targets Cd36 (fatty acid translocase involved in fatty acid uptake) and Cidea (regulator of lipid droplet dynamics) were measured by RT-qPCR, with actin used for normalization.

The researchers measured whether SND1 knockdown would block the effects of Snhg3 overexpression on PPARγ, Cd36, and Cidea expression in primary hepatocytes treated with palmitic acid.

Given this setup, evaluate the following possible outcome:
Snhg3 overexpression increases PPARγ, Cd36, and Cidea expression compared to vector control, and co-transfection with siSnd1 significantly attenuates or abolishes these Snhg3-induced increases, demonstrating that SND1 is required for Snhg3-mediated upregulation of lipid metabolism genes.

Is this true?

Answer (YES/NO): NO